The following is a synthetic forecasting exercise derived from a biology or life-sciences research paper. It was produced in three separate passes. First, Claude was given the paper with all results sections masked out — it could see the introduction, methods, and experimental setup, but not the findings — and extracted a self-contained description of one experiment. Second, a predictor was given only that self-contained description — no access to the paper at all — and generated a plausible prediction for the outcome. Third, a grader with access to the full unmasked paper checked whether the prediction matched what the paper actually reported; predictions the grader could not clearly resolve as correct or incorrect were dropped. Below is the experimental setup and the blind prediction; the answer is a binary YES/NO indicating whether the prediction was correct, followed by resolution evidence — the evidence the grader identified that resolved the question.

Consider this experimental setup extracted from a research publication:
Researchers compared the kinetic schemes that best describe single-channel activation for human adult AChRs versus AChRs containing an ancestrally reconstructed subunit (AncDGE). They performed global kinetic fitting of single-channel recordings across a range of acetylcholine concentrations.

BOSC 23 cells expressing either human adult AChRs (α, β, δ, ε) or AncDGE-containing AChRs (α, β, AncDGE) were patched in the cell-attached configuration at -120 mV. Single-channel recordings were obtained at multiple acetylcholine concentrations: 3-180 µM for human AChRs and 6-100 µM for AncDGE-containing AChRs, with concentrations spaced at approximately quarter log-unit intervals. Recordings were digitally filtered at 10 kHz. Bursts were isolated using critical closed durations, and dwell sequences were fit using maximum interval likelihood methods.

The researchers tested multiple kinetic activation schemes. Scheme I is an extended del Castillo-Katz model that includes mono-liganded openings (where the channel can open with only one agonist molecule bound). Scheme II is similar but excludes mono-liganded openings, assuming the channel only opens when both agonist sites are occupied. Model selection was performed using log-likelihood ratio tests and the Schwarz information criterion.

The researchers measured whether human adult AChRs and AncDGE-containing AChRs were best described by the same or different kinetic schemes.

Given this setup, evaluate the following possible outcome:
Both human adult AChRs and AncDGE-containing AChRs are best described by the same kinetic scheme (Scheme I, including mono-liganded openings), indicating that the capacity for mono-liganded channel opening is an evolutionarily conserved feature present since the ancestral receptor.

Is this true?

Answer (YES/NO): NO